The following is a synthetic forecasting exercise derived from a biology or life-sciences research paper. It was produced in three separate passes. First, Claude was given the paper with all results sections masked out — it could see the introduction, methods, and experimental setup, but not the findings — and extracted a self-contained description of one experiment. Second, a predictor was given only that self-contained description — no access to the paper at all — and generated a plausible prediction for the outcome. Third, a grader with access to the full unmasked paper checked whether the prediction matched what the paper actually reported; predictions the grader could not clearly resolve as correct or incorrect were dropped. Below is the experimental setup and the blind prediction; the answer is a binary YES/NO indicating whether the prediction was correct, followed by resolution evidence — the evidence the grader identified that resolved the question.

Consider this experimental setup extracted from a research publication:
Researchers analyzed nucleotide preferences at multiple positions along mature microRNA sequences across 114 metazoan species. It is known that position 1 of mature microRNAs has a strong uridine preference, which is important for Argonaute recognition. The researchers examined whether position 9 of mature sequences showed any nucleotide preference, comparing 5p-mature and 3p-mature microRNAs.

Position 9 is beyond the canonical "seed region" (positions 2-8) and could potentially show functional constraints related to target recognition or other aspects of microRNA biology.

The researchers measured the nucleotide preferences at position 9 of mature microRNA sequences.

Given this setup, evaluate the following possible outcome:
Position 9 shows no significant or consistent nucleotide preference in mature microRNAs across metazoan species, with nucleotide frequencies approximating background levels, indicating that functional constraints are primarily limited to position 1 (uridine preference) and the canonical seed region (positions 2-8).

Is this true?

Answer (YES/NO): NO